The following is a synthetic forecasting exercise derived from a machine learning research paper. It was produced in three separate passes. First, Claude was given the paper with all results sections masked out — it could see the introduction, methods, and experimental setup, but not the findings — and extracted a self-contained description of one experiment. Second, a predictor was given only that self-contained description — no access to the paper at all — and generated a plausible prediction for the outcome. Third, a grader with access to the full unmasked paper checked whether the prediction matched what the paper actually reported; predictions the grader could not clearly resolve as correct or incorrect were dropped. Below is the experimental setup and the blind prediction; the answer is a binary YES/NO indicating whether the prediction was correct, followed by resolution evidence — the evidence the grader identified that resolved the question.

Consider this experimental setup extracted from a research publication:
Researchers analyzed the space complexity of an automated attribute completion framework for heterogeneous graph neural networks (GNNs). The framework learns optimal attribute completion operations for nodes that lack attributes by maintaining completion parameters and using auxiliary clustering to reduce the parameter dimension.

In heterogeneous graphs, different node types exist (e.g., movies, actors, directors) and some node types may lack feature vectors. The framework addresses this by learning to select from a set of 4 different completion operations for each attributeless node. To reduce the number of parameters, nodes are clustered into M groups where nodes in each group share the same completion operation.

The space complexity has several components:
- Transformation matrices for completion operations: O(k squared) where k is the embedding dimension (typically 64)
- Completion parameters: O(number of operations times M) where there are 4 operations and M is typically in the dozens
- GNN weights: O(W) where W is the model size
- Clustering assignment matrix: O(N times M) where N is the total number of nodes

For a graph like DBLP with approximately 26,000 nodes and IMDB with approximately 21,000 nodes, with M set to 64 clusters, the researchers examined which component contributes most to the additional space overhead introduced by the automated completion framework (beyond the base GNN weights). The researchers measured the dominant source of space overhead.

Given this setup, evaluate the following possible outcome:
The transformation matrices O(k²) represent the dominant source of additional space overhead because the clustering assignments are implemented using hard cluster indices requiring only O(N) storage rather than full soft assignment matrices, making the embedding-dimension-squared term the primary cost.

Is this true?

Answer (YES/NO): NO